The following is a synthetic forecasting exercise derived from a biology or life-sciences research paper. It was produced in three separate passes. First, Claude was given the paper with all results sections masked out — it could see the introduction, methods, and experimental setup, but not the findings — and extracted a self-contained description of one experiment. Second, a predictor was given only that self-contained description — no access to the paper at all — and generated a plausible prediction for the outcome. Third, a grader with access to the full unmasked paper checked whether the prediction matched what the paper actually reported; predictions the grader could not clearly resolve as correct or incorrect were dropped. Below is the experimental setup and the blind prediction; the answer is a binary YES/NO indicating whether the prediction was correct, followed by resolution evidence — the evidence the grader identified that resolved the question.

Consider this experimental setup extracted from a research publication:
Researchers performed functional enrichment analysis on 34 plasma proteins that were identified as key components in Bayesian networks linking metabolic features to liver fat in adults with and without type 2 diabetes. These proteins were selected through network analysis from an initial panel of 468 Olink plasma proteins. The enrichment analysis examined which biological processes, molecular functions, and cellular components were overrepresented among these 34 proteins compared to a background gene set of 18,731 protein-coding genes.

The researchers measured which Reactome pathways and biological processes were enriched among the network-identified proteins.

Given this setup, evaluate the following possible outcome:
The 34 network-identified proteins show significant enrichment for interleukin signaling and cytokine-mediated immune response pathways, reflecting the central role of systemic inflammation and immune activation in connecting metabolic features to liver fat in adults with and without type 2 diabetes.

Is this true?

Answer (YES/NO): NO